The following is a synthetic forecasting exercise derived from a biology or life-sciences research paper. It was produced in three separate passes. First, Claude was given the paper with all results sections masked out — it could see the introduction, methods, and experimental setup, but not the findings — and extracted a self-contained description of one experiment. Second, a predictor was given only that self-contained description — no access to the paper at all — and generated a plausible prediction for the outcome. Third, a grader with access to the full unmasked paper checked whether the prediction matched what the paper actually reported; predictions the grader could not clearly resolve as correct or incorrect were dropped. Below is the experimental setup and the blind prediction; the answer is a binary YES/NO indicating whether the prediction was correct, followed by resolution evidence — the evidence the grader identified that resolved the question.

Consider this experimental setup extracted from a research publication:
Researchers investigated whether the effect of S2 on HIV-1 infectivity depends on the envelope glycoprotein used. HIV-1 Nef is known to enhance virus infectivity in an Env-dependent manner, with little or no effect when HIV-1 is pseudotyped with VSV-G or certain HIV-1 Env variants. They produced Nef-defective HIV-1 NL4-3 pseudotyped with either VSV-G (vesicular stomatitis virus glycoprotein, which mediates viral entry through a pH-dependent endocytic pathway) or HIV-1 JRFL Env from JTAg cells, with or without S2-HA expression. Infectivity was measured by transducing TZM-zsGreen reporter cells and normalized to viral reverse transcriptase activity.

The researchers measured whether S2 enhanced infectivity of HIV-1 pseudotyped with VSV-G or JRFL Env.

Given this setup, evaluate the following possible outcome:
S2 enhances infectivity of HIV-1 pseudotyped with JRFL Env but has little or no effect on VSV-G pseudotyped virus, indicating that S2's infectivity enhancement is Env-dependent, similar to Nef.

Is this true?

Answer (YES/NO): NO